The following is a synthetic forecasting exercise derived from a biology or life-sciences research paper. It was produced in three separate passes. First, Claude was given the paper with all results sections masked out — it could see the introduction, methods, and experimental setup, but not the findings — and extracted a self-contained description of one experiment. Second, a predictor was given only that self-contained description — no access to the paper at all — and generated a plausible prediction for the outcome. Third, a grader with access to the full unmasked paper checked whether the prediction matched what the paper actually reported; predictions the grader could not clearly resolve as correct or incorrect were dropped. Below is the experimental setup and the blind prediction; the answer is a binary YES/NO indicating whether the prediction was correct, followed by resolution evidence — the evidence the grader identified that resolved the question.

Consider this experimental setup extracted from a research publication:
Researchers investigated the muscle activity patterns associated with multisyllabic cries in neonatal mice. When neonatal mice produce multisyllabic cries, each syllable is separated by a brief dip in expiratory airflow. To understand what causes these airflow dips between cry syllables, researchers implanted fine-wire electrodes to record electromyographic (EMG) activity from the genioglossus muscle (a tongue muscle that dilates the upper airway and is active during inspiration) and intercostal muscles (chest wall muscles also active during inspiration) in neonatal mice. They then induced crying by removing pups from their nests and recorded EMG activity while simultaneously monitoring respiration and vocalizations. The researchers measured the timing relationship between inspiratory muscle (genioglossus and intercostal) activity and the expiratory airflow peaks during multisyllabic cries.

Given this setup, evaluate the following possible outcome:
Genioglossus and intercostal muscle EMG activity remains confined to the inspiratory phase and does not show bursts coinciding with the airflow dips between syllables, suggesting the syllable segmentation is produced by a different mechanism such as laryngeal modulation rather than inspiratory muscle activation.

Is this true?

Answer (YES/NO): NO